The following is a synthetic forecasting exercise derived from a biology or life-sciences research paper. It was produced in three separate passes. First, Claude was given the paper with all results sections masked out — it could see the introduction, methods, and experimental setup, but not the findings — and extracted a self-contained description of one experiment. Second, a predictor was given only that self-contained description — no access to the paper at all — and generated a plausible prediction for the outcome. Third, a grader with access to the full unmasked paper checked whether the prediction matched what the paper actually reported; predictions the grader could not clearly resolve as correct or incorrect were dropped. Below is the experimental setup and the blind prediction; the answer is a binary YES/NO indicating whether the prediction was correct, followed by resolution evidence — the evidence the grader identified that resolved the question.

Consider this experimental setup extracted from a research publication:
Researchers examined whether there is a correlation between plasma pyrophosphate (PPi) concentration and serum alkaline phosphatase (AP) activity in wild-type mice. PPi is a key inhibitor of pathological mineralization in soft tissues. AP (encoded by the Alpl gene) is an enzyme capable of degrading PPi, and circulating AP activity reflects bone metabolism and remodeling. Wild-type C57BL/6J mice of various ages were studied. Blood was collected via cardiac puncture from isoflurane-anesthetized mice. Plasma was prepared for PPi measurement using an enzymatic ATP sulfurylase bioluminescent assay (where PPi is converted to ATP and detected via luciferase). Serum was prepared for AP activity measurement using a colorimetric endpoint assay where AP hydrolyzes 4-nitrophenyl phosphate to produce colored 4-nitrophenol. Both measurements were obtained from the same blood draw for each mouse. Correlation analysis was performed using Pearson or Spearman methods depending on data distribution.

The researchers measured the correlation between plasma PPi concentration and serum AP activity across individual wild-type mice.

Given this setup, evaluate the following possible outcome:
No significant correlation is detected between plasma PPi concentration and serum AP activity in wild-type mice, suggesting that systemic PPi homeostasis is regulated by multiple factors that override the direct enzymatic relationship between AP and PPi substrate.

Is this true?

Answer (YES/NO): NO